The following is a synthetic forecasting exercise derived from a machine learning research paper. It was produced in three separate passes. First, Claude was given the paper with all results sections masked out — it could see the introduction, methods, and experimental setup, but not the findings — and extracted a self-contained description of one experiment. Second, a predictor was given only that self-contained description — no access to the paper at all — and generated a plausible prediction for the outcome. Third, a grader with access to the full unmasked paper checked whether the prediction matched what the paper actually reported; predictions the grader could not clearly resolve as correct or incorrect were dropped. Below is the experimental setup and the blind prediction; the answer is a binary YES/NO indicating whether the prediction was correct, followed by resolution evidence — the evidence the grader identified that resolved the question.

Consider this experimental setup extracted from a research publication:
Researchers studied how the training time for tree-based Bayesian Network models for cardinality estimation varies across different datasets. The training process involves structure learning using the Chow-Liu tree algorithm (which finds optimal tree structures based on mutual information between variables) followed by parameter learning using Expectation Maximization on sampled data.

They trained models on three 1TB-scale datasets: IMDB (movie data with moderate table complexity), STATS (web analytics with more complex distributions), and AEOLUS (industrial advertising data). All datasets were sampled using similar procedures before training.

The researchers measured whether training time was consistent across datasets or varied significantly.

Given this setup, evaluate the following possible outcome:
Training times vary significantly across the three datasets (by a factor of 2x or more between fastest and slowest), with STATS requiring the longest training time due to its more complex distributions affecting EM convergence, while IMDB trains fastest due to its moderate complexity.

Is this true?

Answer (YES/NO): NO